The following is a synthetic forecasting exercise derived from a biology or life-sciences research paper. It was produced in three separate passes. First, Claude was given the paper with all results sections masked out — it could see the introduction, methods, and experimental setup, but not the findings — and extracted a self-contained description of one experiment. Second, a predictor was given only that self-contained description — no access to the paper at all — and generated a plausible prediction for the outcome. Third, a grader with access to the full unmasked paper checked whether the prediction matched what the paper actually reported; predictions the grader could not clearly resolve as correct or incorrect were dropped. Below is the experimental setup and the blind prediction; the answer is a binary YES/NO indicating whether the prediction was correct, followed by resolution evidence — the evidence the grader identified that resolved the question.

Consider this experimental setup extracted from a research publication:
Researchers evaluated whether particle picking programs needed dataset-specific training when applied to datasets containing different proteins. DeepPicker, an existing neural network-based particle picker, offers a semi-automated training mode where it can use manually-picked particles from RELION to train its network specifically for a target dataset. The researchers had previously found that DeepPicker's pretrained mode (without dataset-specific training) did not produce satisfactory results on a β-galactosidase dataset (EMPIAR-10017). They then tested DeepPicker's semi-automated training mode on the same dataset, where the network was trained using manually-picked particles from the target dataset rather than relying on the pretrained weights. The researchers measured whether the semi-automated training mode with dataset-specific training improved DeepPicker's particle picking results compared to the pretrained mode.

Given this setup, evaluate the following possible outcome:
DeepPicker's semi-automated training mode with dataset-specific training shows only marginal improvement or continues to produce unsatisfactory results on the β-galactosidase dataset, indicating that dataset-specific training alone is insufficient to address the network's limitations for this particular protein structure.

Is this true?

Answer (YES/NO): NO